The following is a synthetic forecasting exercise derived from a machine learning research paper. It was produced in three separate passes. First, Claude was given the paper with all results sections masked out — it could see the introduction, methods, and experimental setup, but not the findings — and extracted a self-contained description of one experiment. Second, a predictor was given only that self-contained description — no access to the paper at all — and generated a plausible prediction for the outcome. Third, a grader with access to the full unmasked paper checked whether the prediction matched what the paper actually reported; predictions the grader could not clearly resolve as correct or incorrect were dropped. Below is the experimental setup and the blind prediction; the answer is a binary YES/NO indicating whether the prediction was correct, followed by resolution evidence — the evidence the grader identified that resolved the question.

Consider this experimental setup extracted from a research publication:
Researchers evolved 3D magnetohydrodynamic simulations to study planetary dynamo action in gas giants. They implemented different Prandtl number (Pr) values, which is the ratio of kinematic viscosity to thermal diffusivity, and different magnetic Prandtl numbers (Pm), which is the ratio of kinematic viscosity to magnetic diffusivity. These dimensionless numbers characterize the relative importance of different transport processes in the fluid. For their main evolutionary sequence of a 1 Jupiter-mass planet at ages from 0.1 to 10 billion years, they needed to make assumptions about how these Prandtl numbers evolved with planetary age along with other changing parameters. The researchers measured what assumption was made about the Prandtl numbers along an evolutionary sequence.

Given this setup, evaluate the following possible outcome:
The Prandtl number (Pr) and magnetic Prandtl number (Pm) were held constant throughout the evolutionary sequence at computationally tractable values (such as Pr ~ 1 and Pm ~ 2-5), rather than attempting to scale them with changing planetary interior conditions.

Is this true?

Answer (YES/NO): NO